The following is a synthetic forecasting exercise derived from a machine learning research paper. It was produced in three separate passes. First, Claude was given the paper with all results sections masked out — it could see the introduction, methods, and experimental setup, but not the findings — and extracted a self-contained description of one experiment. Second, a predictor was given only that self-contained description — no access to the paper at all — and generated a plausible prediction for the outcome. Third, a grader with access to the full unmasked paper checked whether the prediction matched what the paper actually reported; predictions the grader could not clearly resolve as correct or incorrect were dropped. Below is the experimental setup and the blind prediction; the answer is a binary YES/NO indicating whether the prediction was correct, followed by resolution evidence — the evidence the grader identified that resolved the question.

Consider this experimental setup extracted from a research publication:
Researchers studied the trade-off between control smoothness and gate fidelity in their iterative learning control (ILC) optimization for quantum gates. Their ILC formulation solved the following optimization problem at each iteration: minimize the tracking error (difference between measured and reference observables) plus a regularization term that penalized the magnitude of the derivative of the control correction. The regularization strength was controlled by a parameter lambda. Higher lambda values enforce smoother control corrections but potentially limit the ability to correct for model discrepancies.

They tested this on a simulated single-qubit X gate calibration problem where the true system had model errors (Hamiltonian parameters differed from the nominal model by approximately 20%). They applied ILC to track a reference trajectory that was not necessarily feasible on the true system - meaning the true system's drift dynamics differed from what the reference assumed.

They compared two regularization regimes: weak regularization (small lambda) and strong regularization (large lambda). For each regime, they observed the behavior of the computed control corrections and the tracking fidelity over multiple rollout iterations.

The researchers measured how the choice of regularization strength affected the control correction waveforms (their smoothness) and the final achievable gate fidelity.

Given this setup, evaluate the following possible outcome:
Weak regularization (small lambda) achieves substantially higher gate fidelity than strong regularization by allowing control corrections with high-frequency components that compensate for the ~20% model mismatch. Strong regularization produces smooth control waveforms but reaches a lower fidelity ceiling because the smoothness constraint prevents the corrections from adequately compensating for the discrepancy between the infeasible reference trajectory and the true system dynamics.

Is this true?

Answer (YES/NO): YES